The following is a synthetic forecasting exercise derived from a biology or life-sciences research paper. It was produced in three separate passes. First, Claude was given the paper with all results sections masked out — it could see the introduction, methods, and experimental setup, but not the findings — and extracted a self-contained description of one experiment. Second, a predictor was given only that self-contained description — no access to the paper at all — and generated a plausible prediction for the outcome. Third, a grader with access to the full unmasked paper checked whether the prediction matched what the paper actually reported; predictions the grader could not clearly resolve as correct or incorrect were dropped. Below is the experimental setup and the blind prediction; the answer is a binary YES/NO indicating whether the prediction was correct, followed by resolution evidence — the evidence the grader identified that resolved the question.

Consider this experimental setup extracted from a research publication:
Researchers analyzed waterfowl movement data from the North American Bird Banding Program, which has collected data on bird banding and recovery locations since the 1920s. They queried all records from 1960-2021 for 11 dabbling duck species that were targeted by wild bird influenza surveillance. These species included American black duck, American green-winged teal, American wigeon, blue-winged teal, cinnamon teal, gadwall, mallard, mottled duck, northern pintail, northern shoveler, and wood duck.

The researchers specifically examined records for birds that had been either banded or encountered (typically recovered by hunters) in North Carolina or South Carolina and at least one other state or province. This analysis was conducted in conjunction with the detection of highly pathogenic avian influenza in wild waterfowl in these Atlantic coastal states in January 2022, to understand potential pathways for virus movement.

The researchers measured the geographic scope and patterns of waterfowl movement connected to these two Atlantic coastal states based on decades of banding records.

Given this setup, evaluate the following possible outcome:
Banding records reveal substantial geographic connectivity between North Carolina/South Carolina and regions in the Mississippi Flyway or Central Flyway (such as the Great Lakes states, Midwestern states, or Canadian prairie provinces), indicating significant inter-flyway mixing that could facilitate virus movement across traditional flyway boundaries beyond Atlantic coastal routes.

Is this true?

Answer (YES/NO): YES